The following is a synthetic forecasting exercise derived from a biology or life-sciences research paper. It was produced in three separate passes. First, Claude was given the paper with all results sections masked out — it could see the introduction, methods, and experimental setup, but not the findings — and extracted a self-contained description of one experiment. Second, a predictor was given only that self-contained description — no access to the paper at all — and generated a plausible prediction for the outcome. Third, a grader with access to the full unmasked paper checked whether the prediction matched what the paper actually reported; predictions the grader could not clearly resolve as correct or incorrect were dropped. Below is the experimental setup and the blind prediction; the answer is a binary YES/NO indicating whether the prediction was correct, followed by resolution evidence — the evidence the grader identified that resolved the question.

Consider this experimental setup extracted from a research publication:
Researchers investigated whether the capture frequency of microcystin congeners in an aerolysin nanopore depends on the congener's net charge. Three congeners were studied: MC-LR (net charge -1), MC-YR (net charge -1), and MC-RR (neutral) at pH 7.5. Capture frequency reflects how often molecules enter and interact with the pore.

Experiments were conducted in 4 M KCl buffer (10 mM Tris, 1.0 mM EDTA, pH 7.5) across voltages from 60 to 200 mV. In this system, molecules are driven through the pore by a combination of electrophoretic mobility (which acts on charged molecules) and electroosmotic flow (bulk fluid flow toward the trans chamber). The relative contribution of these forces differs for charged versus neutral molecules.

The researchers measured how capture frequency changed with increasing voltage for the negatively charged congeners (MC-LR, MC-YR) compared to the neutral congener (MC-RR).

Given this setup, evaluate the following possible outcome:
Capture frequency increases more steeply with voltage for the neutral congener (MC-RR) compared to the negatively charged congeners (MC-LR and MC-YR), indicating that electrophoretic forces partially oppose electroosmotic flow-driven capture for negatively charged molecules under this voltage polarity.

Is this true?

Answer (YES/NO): NO